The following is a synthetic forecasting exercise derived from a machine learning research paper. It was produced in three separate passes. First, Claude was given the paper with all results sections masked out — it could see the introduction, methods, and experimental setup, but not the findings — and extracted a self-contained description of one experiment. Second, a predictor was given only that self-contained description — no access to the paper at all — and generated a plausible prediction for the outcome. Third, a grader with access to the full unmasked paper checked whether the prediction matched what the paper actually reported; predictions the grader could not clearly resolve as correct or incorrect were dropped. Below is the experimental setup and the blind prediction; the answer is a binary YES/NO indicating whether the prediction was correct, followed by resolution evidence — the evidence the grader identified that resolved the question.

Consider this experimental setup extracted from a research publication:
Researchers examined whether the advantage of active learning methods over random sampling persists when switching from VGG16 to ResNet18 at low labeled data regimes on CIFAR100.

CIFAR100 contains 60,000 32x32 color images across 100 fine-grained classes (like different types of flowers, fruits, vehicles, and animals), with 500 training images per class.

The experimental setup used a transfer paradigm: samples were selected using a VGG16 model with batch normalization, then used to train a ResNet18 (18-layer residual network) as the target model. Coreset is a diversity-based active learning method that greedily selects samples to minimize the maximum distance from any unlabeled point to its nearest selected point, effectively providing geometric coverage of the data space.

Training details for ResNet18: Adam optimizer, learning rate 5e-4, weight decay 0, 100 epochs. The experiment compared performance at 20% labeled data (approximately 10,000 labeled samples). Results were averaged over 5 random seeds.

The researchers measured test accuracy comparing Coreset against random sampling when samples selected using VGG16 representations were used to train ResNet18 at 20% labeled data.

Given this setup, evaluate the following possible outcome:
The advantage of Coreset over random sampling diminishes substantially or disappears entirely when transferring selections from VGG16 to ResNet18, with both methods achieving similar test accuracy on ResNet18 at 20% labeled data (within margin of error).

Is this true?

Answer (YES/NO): YES